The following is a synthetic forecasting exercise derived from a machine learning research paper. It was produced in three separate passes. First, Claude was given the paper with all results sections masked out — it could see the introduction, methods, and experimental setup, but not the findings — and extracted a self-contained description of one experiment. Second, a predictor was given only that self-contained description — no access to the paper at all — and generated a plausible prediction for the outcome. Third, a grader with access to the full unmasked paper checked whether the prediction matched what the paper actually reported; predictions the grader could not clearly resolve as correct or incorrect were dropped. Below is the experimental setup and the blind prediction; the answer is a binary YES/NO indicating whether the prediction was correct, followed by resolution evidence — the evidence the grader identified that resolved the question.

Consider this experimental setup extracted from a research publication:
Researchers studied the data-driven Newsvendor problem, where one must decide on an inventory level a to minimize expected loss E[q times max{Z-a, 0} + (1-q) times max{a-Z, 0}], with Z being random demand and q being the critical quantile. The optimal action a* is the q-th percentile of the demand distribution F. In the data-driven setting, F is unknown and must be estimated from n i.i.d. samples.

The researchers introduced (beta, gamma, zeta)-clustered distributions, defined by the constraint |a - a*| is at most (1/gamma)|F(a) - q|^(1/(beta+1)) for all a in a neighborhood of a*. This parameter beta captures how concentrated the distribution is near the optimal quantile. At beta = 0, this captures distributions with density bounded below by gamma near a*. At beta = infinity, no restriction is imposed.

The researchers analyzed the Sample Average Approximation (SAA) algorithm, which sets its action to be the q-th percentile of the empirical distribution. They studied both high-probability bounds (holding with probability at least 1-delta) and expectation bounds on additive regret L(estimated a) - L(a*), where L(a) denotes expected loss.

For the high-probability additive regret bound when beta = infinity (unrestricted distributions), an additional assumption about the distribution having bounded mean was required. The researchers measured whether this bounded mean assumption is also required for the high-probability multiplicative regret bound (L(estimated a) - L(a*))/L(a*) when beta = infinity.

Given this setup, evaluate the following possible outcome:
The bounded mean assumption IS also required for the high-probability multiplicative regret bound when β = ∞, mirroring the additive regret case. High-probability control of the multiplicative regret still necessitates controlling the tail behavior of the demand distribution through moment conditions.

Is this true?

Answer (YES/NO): NO